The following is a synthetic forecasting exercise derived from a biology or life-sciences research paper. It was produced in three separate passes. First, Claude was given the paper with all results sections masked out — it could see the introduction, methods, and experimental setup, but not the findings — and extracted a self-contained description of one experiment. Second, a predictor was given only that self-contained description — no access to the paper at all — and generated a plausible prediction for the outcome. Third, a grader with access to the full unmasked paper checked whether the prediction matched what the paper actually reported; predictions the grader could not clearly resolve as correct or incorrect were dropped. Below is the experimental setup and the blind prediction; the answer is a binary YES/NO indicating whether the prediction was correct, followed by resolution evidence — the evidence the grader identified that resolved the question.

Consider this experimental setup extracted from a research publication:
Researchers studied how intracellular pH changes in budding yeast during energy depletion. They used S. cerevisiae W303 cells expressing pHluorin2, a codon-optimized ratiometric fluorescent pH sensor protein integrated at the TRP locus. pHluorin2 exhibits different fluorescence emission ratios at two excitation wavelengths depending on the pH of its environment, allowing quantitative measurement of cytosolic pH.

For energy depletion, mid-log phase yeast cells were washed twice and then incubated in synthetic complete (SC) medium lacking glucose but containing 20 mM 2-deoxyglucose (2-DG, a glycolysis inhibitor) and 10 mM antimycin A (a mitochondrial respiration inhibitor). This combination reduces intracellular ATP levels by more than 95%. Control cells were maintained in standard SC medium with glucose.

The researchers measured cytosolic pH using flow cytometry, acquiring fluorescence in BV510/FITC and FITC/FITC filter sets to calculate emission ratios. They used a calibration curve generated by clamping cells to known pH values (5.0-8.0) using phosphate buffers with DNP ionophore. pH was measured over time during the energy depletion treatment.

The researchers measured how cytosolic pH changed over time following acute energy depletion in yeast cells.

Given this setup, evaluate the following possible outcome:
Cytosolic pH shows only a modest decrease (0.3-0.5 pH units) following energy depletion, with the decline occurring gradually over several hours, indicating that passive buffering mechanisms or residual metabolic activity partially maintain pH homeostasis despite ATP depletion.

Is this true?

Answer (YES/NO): NO